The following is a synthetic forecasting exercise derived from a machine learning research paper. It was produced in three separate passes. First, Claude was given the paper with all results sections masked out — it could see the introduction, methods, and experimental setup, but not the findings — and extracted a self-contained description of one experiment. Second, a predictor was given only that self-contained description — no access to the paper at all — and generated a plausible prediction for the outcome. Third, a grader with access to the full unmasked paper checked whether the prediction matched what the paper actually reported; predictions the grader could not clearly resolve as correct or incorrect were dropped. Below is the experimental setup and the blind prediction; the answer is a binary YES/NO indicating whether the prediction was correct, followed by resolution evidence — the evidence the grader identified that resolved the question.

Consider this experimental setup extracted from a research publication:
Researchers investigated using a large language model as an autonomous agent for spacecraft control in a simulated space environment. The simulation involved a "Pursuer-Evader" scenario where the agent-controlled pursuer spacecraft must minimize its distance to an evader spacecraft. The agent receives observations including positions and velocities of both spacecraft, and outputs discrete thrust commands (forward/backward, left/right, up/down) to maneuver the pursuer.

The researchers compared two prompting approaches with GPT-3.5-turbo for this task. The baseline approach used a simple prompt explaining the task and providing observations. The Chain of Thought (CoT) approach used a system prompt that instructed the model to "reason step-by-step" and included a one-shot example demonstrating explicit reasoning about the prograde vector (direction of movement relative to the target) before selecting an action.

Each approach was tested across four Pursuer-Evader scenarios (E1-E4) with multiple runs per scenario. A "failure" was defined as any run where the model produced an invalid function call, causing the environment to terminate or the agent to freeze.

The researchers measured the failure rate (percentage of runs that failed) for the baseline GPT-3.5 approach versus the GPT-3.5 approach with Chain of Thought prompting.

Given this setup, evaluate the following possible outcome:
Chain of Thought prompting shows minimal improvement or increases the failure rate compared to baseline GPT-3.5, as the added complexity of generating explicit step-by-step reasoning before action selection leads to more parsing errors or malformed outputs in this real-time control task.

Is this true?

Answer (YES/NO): NO